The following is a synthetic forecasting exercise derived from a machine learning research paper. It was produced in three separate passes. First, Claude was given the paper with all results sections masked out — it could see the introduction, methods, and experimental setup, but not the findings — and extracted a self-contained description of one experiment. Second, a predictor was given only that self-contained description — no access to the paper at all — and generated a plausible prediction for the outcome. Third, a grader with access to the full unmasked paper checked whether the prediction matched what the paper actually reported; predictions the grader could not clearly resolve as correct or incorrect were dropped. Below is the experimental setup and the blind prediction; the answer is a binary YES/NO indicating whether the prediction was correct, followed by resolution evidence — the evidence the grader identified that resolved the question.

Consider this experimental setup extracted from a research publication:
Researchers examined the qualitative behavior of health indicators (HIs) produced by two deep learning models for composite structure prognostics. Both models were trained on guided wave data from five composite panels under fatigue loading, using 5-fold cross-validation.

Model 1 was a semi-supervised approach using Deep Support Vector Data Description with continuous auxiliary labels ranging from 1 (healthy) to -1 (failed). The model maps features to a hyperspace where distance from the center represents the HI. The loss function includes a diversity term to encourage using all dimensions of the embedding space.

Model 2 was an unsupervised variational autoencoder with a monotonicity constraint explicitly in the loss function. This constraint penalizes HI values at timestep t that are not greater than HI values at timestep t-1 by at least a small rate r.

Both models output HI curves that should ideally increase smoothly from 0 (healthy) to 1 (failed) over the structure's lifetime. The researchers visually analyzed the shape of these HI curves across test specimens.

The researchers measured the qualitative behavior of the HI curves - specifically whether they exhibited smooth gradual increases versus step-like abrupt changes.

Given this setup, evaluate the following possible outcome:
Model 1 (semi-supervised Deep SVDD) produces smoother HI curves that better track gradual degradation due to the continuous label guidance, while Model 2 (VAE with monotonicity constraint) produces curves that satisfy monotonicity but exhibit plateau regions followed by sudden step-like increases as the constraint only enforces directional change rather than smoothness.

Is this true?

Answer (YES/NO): NO